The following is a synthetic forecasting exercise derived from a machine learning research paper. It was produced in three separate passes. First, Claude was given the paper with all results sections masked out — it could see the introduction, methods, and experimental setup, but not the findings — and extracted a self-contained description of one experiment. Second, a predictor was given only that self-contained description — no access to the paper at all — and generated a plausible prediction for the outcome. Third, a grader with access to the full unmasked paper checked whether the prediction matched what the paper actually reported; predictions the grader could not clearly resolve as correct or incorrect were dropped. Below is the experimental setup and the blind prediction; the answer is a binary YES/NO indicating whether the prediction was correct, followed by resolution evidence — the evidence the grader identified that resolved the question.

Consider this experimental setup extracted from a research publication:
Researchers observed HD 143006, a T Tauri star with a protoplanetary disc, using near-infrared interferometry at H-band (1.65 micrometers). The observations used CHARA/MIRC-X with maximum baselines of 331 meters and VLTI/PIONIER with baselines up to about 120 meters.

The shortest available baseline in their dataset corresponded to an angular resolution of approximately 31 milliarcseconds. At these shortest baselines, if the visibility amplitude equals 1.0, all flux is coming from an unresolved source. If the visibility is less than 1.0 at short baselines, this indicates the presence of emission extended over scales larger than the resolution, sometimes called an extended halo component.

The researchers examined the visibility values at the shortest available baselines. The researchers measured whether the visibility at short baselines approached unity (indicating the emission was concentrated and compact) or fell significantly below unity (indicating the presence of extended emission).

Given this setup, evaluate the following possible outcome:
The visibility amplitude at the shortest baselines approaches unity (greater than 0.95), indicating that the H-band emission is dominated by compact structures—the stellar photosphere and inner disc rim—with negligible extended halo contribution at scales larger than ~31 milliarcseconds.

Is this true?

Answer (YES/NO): NO